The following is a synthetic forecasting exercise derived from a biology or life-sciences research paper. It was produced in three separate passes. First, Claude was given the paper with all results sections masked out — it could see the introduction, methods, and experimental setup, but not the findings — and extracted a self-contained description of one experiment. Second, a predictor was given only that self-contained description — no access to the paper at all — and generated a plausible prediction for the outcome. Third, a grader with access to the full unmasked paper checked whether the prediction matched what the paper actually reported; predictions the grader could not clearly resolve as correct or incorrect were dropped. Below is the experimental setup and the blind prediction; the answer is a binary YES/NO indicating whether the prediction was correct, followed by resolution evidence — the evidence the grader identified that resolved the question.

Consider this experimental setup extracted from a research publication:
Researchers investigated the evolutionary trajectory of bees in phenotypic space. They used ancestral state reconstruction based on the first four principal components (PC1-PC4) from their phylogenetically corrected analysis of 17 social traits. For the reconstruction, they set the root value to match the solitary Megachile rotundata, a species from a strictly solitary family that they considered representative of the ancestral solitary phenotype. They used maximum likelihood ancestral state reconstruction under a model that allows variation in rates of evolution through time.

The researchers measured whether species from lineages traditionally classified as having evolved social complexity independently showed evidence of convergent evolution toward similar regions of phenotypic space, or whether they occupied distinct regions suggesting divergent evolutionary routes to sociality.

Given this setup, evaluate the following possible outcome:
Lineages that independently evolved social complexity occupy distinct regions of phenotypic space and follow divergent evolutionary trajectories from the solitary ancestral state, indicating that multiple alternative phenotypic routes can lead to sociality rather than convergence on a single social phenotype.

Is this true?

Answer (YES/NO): YES